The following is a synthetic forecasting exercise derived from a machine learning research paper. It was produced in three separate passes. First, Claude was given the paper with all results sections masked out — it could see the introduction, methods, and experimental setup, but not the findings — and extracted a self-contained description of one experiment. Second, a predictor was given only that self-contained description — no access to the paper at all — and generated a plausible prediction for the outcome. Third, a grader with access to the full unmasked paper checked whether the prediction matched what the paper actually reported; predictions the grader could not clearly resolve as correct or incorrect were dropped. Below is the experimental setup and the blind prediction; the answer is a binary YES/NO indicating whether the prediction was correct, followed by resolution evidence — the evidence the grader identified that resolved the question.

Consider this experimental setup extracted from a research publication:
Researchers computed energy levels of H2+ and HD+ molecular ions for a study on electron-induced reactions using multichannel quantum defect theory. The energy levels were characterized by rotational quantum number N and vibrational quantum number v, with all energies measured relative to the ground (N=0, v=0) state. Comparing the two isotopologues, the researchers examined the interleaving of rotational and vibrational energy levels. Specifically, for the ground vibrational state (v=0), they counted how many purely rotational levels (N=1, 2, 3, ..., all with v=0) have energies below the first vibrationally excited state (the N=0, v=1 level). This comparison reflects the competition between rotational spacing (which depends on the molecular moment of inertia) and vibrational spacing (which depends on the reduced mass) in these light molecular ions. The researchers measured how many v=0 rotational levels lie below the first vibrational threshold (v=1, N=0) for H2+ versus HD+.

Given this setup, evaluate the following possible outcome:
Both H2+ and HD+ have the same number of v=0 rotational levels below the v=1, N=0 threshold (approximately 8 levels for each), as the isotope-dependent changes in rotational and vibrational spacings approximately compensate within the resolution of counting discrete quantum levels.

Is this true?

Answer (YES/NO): NO